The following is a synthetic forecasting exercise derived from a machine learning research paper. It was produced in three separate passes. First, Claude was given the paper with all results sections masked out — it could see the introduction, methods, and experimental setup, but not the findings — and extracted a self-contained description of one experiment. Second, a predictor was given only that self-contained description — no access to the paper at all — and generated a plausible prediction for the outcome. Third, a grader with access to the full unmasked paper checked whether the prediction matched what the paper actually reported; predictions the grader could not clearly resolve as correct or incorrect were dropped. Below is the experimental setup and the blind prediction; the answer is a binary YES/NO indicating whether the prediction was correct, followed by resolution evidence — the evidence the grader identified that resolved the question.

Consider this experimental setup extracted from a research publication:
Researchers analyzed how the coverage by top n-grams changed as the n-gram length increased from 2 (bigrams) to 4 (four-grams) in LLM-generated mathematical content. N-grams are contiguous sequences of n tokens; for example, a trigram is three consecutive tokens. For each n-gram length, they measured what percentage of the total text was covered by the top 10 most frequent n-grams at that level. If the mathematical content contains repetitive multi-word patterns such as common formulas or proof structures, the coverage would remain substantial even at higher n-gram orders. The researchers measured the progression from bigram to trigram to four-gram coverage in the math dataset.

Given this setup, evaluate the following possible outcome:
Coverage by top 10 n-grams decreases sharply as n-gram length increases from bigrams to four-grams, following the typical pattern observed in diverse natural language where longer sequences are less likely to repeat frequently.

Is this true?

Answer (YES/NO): YES